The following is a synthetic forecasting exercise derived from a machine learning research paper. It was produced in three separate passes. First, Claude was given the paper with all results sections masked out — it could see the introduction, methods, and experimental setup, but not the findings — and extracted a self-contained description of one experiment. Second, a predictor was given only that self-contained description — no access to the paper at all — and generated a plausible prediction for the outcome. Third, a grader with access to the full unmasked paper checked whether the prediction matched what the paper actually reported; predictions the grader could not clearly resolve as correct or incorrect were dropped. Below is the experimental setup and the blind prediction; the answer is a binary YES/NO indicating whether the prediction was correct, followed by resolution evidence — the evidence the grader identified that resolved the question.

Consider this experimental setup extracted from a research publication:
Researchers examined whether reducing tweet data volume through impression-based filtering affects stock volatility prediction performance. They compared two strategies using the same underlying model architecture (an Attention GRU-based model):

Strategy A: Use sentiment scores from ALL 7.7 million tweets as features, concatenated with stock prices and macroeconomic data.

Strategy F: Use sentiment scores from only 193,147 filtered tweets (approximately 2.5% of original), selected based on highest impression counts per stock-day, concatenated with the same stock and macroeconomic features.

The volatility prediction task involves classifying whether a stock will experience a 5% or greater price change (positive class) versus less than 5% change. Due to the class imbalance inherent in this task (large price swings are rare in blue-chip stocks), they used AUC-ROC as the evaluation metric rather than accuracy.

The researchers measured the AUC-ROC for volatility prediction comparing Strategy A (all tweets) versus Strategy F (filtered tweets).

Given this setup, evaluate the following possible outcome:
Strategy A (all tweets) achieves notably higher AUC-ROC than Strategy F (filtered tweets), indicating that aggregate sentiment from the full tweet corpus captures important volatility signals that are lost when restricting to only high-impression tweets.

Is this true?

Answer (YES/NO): NO